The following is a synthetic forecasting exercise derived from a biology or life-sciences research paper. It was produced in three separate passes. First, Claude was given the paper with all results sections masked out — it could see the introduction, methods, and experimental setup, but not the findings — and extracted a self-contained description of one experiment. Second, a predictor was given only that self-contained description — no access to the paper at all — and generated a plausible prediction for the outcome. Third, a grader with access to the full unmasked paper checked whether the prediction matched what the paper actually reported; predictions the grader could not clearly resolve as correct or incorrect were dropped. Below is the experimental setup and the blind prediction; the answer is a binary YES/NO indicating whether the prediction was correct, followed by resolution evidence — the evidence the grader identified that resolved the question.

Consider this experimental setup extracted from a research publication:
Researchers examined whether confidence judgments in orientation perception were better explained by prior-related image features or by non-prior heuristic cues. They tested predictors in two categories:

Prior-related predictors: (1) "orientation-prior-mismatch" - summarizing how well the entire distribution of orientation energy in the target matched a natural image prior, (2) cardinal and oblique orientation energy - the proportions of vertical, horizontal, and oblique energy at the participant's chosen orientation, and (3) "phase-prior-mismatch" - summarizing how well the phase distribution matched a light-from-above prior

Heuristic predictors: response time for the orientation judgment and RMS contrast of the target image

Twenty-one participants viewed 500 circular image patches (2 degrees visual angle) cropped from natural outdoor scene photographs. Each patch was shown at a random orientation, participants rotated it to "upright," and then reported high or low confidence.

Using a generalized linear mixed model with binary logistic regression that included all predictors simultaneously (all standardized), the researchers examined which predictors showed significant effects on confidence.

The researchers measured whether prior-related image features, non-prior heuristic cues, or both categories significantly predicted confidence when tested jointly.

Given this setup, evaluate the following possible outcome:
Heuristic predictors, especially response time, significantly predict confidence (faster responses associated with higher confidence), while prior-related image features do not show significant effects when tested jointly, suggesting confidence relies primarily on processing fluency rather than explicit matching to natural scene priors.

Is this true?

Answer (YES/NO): NO